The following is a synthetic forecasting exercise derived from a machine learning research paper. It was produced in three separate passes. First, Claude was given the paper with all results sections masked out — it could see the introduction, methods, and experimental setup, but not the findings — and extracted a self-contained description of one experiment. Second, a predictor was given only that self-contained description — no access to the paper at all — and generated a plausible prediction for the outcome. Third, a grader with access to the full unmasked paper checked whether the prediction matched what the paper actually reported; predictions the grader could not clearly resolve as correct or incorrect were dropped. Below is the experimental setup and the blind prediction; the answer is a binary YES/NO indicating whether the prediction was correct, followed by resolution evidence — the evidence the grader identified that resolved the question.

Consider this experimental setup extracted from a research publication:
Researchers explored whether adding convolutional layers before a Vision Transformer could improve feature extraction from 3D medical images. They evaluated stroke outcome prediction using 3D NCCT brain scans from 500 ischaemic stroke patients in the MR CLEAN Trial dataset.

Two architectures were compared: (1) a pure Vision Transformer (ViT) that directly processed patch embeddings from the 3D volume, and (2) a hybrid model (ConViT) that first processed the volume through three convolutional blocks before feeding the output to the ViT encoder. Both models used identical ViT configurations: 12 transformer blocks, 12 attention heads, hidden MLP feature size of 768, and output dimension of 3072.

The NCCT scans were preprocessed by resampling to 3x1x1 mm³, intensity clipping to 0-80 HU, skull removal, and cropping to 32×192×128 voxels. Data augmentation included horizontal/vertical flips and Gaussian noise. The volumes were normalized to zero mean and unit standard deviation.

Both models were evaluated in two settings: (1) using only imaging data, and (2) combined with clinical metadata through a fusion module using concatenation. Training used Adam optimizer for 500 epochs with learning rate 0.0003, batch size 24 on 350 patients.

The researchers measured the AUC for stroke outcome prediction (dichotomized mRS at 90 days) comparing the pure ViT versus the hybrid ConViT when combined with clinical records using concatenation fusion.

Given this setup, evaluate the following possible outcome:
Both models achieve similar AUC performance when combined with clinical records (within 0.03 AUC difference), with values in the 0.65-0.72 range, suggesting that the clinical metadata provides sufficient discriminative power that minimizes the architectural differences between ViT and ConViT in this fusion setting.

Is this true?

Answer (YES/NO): NO